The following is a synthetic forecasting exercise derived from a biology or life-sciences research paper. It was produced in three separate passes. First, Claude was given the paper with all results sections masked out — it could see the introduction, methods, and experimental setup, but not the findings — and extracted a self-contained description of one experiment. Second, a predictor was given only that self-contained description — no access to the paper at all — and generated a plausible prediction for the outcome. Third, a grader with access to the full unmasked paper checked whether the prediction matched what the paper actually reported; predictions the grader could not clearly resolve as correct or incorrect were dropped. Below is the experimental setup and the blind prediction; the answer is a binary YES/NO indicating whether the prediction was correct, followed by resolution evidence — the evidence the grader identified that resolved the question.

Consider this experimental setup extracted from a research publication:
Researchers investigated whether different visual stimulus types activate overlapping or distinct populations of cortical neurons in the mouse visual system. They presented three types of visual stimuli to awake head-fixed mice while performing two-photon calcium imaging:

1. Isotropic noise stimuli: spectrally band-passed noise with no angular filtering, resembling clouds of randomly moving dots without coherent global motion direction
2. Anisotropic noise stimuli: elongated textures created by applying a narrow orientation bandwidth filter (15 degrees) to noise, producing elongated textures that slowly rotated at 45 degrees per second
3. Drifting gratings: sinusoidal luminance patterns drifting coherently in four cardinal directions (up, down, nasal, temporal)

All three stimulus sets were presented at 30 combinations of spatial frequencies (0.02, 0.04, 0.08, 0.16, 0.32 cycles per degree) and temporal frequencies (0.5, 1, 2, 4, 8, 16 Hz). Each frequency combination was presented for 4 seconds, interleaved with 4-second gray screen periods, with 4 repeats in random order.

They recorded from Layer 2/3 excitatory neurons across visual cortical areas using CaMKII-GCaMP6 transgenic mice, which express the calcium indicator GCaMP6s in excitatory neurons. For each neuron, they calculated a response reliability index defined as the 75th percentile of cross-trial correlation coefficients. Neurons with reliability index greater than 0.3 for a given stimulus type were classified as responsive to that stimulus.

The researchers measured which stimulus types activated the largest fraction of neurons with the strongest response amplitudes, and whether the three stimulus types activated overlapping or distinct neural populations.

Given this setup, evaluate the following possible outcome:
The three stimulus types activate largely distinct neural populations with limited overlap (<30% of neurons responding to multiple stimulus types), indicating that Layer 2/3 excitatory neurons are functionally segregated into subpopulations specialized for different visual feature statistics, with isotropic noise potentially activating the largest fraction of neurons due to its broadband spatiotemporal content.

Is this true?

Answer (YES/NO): NO